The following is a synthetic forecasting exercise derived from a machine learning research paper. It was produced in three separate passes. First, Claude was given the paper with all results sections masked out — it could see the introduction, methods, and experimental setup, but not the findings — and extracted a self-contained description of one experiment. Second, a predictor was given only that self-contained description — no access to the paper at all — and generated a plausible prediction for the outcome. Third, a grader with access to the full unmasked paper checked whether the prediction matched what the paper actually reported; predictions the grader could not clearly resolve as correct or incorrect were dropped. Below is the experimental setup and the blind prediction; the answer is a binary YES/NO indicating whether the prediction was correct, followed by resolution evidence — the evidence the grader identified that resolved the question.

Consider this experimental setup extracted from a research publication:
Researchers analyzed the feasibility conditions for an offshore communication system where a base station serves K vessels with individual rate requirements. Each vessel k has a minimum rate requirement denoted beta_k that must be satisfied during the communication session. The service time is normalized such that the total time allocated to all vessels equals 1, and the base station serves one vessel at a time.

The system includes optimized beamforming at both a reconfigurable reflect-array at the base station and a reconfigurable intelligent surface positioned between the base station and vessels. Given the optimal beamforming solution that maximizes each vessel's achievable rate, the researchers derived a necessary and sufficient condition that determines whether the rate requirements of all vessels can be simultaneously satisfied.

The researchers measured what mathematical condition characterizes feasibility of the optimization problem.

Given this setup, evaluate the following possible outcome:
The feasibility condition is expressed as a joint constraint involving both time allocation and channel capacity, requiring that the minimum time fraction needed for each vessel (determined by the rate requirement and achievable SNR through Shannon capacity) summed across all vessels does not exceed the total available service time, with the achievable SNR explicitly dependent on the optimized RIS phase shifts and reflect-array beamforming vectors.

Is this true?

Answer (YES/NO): NO